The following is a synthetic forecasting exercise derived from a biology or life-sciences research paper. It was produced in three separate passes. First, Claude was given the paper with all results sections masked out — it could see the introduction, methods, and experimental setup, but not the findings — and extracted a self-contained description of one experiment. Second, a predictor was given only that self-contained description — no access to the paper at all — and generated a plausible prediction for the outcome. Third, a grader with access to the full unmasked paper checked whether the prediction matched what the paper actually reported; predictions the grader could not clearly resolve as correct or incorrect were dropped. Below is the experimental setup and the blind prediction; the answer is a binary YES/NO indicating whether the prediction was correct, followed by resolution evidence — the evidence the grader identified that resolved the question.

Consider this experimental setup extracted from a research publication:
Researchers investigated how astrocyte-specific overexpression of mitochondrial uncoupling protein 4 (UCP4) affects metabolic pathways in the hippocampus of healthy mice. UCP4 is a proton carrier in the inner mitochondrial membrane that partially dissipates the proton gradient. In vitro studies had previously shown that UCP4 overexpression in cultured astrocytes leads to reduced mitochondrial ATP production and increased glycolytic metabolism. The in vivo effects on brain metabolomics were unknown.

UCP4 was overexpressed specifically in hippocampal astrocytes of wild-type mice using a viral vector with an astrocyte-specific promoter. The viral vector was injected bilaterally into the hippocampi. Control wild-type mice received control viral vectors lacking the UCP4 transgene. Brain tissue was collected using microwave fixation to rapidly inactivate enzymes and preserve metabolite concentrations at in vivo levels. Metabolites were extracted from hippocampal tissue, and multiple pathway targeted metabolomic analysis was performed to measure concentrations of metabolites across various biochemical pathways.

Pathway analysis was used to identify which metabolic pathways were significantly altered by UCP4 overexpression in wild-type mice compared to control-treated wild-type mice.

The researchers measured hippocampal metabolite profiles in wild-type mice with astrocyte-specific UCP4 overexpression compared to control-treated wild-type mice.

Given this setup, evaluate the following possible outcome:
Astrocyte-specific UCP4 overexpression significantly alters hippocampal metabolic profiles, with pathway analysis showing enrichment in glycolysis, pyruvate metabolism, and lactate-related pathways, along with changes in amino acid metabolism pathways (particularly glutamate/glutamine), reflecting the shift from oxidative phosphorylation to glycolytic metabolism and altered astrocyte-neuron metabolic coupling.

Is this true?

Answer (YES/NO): NO